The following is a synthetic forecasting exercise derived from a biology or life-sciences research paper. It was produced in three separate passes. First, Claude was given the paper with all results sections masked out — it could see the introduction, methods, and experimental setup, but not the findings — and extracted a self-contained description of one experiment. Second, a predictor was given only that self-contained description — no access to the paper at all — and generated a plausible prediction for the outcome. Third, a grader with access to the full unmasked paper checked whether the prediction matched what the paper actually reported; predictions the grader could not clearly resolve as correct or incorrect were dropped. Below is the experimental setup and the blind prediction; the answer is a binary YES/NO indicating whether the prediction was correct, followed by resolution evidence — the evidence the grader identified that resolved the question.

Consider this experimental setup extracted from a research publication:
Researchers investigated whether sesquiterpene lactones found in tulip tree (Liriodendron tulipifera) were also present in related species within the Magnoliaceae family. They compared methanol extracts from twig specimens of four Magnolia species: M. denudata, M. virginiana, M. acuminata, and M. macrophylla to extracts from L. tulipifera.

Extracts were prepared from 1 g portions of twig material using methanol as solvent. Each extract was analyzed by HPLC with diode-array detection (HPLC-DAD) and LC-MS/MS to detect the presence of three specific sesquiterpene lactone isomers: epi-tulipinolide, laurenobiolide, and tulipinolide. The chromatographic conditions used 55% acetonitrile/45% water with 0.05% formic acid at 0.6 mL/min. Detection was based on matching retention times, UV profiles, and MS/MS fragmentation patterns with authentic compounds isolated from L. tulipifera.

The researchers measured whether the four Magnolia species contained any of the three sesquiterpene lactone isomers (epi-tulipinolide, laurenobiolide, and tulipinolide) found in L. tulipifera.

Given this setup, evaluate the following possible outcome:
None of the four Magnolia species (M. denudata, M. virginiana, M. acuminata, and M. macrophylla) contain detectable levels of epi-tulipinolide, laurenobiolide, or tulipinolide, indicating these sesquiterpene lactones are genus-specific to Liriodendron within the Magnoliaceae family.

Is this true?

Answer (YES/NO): YES